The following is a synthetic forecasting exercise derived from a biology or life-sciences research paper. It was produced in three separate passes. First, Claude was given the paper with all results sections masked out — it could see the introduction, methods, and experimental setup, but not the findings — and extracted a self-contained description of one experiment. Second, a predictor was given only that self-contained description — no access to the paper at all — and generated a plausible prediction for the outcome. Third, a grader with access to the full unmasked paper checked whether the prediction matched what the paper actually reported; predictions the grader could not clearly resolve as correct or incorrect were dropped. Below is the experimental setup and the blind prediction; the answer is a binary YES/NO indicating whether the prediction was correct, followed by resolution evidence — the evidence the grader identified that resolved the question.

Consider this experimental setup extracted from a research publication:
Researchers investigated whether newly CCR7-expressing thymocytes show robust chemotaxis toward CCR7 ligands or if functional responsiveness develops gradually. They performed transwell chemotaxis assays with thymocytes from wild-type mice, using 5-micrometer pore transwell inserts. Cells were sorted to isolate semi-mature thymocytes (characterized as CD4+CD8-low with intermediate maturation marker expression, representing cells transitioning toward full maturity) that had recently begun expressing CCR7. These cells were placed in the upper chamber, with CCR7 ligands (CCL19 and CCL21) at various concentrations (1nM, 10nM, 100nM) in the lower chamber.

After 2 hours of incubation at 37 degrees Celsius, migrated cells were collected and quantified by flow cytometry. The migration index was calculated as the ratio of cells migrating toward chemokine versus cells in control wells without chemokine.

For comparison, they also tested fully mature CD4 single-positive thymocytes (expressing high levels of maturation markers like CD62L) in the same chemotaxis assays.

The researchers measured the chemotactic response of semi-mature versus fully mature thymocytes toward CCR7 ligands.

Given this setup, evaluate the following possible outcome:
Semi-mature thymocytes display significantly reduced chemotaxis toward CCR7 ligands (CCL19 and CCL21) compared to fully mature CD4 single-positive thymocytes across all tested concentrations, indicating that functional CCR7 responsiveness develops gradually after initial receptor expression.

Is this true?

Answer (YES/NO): YES